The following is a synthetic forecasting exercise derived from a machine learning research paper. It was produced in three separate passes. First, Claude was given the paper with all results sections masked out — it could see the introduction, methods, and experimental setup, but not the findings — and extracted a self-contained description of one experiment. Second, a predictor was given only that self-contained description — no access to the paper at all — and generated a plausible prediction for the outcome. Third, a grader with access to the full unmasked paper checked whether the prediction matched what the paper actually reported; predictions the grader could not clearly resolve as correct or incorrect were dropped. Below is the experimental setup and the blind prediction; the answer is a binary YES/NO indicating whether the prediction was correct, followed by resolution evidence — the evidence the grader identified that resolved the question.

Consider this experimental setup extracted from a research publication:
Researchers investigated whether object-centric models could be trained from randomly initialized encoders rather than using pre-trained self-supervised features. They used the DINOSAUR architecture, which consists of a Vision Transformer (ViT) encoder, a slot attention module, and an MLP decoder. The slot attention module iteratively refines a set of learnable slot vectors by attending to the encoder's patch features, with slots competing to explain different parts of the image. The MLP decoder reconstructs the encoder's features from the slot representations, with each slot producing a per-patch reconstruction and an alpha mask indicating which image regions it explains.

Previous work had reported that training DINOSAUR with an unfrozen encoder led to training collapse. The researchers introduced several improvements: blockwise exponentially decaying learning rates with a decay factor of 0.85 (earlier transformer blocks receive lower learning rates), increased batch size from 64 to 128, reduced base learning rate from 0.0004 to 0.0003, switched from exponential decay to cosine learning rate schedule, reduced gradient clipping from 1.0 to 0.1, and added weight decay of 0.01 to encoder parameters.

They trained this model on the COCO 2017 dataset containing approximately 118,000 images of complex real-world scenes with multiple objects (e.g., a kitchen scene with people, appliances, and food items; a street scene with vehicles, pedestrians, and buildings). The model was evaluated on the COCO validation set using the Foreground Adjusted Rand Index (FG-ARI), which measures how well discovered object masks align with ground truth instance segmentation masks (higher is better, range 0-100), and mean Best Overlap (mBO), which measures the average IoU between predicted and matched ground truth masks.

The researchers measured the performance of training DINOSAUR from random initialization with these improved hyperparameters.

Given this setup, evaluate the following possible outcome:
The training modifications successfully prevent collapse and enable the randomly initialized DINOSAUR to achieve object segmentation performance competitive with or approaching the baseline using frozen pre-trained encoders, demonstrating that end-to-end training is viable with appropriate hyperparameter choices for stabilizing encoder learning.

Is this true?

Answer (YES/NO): YES